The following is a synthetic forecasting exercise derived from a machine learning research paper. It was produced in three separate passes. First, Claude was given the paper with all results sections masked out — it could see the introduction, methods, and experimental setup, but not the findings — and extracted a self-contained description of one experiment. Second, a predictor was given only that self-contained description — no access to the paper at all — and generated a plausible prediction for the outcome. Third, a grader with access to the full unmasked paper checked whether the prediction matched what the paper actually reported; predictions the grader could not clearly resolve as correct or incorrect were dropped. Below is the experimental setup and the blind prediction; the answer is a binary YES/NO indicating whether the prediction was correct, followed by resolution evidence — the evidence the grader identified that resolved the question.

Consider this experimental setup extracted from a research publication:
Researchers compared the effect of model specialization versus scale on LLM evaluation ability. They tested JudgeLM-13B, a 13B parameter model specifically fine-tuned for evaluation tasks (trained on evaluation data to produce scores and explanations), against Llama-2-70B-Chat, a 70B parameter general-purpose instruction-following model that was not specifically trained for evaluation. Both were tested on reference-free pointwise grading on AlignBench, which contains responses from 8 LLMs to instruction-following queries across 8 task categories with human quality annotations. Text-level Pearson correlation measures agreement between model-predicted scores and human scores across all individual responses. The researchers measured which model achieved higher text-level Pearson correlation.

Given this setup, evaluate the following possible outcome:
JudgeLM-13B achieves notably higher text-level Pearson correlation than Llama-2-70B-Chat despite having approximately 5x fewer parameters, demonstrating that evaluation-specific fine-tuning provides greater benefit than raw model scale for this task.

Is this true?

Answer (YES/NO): YES